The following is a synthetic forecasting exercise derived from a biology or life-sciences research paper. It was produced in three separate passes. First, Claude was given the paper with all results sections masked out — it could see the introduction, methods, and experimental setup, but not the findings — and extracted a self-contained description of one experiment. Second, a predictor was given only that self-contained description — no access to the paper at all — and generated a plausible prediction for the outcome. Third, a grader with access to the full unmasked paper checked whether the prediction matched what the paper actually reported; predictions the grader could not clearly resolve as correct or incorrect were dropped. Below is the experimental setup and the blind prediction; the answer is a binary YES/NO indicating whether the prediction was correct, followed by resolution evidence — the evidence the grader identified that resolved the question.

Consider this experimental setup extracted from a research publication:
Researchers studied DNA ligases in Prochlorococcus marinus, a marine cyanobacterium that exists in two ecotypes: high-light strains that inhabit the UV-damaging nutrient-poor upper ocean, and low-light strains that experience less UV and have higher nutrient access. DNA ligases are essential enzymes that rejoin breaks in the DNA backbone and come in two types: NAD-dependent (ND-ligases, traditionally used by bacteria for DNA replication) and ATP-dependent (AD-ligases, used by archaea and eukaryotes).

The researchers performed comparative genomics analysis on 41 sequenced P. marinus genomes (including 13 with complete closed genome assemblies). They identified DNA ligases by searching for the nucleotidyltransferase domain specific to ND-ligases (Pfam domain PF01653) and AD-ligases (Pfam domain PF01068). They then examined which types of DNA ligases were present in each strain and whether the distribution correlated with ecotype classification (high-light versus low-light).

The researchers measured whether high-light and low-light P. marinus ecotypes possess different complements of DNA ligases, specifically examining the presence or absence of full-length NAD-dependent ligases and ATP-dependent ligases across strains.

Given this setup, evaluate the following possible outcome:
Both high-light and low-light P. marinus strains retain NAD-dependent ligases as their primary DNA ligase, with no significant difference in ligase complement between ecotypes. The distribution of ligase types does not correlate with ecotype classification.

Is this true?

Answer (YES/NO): NO